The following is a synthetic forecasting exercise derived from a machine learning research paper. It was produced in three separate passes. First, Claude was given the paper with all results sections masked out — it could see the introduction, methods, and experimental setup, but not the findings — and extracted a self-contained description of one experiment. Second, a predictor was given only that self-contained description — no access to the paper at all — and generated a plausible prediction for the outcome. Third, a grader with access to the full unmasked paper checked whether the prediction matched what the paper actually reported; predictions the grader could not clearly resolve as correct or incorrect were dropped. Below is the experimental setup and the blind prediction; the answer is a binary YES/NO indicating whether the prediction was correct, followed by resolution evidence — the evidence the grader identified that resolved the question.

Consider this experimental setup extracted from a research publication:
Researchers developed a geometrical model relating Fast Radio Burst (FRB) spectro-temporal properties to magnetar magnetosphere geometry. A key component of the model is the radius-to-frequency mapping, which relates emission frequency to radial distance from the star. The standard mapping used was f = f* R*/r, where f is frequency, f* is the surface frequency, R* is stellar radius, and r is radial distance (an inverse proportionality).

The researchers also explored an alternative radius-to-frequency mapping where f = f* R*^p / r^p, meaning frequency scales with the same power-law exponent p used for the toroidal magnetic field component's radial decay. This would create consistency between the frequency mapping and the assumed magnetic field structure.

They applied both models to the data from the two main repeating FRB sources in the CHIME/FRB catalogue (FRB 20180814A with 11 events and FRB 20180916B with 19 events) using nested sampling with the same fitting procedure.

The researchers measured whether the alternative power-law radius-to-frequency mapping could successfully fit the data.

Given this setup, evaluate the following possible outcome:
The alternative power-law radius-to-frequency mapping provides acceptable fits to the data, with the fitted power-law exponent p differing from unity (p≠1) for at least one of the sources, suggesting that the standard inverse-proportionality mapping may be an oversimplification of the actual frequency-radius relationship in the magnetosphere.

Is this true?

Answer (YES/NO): NO